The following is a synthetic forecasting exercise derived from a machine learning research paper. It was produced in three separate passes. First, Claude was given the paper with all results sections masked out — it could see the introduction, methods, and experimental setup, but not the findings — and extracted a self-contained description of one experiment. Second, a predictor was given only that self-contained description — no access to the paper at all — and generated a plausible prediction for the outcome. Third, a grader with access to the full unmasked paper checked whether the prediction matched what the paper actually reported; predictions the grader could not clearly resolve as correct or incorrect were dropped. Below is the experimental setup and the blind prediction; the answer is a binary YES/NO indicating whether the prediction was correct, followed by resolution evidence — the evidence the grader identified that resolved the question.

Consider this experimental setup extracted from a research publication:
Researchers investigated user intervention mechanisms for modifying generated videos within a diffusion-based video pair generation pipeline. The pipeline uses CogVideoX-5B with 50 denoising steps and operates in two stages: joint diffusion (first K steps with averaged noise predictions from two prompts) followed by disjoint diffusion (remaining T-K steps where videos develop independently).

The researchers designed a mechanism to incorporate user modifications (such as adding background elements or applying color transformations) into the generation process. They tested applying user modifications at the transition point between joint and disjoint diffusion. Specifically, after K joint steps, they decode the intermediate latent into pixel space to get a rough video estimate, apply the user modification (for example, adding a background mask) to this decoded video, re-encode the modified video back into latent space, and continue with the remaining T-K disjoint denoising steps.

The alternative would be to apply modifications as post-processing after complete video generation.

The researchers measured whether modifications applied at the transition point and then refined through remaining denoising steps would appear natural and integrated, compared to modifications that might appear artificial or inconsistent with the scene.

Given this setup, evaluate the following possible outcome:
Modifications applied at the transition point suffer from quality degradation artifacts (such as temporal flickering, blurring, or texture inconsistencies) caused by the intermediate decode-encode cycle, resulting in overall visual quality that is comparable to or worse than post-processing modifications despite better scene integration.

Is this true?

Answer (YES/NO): NO